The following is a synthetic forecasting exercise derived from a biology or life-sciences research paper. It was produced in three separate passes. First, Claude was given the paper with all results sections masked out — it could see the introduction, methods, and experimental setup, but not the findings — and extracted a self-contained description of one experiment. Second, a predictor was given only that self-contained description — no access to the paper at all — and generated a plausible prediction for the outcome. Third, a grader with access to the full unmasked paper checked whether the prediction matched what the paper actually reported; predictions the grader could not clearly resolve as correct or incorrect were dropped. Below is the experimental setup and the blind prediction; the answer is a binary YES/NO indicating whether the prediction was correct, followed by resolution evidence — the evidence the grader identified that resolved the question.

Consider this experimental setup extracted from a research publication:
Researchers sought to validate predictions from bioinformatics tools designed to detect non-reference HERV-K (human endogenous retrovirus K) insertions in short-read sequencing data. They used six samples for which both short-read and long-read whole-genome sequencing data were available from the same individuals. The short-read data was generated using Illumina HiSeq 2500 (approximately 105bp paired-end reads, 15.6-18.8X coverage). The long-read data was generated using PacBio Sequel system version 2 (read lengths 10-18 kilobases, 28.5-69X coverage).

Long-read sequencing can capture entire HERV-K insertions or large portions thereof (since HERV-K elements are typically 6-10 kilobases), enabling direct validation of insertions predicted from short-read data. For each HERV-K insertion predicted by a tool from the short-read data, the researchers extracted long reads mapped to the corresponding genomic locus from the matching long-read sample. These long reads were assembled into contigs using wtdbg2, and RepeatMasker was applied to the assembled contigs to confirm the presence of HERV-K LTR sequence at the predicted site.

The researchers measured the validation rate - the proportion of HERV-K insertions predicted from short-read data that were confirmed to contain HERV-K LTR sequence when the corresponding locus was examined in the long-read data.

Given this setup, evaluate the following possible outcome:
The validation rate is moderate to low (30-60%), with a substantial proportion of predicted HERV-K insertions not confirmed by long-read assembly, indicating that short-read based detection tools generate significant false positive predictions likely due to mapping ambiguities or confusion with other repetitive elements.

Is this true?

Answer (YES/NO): NO